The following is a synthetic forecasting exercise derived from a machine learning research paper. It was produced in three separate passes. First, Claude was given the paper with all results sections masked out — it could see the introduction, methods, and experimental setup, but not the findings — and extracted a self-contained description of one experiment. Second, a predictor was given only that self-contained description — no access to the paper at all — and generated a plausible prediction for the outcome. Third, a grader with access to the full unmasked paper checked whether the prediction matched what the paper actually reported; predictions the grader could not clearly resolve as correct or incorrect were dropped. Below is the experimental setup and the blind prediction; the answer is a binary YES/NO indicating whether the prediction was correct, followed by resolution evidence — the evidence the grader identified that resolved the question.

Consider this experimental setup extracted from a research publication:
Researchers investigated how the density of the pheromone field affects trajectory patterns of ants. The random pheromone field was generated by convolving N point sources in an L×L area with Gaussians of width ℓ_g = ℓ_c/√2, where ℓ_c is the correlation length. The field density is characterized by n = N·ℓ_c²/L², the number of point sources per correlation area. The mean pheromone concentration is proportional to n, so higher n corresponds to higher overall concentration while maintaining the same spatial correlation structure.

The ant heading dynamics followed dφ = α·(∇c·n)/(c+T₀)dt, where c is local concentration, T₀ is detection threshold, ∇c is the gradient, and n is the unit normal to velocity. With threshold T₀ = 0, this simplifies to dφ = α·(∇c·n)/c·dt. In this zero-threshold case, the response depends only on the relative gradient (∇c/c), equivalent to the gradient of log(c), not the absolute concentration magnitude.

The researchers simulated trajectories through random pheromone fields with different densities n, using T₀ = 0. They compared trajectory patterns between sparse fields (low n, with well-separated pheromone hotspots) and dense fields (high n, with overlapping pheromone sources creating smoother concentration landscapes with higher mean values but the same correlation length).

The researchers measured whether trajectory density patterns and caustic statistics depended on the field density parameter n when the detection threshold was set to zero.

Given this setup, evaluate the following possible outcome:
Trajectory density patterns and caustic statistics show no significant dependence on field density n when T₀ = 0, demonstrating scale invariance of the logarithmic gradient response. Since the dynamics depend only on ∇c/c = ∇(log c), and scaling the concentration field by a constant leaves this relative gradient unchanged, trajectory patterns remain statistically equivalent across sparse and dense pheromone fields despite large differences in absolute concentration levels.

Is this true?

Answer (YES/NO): NO